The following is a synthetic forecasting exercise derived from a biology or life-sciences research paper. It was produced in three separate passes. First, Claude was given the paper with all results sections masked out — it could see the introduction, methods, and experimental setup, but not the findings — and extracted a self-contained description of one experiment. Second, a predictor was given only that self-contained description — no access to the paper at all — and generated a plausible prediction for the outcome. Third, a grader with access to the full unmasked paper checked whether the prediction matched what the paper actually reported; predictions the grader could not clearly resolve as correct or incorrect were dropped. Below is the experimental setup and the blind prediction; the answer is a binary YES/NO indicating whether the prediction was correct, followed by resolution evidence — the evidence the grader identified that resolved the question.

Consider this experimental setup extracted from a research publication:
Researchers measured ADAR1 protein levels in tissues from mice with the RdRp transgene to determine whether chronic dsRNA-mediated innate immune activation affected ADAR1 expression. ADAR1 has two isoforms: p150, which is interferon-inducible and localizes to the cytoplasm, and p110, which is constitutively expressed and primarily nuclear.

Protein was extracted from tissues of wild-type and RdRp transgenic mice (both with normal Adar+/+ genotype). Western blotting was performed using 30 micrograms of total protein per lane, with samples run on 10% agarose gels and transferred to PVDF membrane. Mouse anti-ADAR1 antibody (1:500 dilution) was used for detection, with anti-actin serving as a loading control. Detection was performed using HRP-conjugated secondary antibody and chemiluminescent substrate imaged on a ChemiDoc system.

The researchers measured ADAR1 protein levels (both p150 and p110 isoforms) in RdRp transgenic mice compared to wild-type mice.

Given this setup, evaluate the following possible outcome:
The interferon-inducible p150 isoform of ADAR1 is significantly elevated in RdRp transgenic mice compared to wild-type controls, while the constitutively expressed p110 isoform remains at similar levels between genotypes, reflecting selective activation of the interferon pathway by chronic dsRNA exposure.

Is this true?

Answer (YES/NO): YES